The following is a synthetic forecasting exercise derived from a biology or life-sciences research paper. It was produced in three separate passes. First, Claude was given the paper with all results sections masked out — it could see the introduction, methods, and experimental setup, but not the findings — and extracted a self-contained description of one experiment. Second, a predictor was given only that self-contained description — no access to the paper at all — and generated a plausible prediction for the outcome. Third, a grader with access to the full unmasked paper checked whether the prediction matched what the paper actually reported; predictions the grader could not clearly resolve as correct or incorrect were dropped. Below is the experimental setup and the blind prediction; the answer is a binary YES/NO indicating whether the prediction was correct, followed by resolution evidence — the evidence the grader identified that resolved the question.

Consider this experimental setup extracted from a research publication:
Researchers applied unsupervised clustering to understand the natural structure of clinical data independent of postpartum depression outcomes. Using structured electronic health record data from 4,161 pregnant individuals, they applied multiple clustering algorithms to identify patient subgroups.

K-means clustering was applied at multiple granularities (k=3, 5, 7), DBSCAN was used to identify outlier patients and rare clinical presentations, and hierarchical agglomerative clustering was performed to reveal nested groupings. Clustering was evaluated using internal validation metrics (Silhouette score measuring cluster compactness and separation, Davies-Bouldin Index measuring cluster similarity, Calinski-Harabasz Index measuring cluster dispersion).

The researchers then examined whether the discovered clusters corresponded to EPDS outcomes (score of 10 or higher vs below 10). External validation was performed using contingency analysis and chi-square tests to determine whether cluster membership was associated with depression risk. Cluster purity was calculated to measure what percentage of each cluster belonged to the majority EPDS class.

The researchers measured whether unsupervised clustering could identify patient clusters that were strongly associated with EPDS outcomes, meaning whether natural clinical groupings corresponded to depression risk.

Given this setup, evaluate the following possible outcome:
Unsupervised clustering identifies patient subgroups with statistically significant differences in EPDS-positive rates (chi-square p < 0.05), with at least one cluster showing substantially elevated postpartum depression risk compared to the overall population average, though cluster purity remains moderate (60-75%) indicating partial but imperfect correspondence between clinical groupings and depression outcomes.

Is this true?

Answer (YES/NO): NO